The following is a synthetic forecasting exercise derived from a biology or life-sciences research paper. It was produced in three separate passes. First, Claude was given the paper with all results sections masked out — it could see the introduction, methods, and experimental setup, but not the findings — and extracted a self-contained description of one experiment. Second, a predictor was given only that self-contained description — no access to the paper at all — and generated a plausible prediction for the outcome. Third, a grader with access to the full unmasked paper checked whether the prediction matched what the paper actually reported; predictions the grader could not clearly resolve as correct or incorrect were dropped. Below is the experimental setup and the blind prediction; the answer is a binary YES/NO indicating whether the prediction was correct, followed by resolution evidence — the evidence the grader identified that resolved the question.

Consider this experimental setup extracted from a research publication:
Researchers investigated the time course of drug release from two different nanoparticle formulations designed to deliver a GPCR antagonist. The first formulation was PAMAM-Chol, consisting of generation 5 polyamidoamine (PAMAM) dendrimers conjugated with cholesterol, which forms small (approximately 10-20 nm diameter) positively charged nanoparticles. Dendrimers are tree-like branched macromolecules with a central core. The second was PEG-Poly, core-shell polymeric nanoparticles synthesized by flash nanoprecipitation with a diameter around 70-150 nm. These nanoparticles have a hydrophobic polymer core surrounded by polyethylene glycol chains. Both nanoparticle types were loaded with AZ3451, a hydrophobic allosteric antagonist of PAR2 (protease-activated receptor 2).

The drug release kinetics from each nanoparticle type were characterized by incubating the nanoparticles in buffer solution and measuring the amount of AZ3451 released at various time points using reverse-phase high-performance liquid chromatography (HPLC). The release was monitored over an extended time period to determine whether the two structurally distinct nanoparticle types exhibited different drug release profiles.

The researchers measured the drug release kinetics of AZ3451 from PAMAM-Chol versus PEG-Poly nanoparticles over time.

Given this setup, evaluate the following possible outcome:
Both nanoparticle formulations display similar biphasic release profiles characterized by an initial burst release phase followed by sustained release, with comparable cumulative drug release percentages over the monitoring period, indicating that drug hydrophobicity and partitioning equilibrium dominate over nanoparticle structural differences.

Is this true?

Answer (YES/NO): NO